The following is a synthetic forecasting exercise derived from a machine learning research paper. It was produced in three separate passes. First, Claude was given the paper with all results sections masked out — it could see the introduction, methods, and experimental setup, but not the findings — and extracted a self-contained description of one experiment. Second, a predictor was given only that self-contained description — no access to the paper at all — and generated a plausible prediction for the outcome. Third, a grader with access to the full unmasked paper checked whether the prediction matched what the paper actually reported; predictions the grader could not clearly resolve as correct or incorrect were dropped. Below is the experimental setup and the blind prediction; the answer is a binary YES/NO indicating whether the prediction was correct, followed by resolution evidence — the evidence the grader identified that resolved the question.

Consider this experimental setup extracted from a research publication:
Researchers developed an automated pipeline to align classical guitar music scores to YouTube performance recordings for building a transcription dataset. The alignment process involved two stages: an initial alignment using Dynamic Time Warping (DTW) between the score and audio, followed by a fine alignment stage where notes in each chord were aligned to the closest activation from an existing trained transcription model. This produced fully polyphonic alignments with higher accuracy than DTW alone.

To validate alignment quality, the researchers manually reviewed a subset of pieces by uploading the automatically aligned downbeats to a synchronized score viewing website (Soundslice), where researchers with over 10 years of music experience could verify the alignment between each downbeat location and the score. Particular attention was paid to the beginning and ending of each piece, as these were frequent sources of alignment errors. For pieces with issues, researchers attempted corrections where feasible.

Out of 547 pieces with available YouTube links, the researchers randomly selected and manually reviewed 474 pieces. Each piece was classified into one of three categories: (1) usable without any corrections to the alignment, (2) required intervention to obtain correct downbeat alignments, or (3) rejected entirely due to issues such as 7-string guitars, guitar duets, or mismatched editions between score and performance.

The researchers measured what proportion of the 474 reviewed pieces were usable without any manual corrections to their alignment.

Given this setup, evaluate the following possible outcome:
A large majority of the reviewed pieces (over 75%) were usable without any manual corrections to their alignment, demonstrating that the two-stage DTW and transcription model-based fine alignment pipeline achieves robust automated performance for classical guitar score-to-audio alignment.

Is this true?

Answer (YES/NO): NO